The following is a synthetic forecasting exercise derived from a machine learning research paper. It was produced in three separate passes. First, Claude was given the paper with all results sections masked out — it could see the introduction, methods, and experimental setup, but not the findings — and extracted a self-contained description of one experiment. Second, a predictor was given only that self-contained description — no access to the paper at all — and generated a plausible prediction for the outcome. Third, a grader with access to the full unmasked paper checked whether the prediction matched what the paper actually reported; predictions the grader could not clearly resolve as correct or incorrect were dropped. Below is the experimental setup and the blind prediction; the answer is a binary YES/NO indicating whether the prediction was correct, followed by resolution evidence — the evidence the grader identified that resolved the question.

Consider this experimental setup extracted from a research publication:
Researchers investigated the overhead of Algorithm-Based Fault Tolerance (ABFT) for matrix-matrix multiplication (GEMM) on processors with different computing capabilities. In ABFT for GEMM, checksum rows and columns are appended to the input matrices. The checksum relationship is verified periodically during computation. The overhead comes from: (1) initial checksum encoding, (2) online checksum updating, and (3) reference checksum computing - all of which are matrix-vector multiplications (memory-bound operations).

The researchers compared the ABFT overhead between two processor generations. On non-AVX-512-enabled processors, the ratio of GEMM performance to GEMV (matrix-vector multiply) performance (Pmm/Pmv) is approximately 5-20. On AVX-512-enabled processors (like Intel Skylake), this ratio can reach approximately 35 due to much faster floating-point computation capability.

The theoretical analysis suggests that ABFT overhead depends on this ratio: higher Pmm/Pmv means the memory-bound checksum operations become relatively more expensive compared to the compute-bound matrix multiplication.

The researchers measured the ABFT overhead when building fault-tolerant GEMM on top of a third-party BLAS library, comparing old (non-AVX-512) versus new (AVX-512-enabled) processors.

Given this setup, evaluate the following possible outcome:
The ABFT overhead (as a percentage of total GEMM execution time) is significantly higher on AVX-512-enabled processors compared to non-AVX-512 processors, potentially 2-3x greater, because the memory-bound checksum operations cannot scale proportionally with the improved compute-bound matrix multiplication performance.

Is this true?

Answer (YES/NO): NO